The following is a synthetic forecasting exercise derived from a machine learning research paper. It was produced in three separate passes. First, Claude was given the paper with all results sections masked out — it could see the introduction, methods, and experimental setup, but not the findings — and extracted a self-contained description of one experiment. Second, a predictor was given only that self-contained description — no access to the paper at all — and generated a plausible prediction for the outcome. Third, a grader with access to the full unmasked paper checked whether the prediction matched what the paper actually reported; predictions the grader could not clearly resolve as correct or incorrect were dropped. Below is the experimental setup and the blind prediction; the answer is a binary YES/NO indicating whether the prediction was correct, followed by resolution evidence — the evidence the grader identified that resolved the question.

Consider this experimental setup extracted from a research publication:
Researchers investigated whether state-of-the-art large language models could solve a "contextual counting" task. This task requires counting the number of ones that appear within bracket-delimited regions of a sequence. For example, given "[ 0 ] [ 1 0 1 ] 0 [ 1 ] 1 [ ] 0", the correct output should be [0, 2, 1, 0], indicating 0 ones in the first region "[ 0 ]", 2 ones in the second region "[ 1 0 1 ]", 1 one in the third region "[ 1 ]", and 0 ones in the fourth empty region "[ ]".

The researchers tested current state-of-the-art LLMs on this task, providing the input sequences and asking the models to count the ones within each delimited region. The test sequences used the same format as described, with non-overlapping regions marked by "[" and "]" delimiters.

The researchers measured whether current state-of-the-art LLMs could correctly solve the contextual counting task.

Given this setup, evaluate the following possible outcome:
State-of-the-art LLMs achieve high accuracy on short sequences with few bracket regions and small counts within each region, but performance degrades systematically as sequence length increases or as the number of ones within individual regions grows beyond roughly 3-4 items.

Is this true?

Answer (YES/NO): NO